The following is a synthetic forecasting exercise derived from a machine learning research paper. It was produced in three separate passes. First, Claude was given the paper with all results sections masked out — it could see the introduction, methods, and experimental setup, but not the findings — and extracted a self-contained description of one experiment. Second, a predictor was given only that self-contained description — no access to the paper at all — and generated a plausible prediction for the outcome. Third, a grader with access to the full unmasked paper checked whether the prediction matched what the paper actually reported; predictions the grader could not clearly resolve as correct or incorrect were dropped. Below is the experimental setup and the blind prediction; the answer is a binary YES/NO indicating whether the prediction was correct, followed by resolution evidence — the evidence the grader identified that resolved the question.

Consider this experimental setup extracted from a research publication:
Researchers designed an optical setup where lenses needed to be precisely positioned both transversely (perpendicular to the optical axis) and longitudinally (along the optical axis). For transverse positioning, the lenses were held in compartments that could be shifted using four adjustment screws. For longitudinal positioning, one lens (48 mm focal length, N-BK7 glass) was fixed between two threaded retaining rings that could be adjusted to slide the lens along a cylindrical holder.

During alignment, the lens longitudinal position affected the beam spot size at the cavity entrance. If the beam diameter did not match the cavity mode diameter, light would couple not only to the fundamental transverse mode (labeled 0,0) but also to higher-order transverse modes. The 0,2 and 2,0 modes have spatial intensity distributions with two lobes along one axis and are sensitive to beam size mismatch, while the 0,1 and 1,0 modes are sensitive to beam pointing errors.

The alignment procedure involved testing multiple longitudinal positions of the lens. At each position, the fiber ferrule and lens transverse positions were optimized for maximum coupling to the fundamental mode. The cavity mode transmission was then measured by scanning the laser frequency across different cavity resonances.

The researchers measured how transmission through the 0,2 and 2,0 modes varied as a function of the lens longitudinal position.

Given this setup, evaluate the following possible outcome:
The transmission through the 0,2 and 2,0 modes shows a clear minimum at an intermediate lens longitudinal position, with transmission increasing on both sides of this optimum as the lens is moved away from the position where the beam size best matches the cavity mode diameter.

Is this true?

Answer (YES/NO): YES